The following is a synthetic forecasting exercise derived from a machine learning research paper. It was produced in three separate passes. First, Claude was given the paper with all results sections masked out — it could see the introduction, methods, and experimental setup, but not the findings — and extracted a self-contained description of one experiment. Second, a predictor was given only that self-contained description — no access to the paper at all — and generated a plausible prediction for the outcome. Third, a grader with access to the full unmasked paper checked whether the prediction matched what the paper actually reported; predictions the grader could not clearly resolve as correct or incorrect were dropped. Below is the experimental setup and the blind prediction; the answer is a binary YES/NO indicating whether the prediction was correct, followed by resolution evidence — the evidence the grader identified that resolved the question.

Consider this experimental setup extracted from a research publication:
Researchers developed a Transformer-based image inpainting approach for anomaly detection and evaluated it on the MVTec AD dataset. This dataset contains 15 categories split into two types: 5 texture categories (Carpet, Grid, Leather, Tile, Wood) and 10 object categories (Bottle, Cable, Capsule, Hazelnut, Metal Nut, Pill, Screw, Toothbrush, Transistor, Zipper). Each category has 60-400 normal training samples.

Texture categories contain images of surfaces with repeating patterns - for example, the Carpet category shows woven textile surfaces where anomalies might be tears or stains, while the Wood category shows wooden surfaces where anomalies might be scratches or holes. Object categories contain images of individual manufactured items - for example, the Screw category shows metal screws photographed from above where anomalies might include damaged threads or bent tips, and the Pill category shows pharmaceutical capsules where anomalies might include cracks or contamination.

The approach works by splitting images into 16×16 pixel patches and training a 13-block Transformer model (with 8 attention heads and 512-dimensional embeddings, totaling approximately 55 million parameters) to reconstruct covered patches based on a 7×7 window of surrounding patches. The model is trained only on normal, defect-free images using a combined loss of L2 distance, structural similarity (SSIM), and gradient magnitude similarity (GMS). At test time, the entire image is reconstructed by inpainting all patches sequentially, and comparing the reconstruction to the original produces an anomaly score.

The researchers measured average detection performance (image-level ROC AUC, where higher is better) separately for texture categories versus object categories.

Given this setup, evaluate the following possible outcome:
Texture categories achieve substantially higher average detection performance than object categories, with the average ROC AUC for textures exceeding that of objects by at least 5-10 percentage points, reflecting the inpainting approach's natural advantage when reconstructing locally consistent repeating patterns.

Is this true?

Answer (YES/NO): YES